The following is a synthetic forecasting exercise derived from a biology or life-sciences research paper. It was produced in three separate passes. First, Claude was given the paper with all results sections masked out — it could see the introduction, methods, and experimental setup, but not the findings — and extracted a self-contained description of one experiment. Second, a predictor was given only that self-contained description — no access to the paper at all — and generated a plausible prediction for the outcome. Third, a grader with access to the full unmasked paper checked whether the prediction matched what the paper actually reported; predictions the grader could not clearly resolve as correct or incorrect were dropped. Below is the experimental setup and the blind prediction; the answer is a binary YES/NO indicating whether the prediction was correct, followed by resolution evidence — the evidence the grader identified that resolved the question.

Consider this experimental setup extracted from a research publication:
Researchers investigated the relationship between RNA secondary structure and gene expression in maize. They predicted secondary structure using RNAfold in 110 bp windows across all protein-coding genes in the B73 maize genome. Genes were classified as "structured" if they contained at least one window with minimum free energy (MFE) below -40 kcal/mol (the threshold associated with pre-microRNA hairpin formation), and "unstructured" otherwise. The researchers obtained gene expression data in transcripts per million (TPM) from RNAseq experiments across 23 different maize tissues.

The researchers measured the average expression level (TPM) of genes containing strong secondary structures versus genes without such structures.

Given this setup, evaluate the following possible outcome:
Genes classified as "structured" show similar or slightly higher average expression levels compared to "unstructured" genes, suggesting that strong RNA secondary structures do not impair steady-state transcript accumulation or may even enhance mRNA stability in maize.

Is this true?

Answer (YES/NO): NO